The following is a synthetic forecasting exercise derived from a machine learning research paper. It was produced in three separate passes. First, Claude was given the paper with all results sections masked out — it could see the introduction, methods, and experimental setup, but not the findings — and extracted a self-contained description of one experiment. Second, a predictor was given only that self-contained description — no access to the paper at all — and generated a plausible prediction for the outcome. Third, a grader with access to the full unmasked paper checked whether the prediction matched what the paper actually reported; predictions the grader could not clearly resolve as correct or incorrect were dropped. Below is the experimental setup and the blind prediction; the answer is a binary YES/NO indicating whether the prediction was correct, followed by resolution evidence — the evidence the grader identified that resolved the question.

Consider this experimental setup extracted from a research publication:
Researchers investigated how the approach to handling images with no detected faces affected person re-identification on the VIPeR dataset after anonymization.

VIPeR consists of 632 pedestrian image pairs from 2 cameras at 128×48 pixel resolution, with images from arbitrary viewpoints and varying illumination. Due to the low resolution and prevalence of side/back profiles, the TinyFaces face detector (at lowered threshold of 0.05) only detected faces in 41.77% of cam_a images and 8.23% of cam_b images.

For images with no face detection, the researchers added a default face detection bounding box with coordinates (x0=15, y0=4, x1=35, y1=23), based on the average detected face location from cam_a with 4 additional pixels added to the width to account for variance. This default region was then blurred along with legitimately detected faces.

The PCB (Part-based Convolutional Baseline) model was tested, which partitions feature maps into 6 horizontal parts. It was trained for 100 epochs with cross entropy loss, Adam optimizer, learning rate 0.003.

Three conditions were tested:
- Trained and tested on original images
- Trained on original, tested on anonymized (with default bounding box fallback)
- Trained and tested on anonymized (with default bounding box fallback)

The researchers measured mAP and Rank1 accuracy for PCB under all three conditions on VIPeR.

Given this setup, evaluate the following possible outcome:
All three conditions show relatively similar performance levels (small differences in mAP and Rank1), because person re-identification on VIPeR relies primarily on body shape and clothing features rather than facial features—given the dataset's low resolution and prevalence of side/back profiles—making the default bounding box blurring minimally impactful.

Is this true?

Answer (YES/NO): YES